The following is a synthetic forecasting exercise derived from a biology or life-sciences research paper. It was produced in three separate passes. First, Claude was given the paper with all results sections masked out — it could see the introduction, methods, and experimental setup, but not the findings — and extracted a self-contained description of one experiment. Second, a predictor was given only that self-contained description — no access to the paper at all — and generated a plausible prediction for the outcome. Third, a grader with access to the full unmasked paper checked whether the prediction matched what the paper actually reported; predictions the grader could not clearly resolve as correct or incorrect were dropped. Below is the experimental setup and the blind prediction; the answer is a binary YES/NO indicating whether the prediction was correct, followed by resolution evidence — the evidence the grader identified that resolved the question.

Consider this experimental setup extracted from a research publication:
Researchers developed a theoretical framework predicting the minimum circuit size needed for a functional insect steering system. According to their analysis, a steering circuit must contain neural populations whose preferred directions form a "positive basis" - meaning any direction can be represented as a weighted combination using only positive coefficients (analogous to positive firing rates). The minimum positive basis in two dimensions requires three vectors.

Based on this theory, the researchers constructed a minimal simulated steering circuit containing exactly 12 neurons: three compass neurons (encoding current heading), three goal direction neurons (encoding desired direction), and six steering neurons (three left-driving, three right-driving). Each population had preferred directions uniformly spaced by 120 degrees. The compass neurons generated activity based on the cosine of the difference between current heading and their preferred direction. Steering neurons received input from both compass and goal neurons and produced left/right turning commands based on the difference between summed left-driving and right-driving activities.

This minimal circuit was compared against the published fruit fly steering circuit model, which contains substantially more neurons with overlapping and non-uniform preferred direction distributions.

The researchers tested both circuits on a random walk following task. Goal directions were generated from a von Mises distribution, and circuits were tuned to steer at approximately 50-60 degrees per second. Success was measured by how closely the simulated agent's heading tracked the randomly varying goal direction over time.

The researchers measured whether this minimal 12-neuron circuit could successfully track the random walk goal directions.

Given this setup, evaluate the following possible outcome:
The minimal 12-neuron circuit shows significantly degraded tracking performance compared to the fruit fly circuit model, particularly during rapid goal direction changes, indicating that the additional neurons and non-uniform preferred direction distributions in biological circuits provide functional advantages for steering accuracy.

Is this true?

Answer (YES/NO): NO